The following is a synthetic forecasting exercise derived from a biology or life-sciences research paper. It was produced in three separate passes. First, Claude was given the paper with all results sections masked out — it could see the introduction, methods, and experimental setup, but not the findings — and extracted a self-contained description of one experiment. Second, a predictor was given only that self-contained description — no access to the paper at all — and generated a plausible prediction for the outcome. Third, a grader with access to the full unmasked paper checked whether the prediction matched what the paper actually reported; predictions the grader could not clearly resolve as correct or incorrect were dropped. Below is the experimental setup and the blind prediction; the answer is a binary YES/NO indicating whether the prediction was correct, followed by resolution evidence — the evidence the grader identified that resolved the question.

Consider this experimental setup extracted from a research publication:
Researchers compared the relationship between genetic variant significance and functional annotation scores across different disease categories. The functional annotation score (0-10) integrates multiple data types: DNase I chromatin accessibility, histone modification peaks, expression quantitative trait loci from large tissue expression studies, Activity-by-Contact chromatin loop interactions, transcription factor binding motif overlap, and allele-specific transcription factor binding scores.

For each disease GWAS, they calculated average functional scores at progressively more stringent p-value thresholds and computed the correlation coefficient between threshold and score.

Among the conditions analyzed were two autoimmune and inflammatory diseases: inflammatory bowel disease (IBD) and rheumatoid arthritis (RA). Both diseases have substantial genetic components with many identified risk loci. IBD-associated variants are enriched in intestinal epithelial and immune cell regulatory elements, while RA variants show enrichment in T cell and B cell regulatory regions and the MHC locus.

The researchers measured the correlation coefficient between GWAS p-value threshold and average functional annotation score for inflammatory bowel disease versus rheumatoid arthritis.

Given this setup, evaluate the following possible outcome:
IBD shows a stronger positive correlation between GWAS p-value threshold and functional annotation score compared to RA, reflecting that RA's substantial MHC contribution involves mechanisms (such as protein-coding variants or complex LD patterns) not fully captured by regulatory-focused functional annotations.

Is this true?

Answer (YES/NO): NO